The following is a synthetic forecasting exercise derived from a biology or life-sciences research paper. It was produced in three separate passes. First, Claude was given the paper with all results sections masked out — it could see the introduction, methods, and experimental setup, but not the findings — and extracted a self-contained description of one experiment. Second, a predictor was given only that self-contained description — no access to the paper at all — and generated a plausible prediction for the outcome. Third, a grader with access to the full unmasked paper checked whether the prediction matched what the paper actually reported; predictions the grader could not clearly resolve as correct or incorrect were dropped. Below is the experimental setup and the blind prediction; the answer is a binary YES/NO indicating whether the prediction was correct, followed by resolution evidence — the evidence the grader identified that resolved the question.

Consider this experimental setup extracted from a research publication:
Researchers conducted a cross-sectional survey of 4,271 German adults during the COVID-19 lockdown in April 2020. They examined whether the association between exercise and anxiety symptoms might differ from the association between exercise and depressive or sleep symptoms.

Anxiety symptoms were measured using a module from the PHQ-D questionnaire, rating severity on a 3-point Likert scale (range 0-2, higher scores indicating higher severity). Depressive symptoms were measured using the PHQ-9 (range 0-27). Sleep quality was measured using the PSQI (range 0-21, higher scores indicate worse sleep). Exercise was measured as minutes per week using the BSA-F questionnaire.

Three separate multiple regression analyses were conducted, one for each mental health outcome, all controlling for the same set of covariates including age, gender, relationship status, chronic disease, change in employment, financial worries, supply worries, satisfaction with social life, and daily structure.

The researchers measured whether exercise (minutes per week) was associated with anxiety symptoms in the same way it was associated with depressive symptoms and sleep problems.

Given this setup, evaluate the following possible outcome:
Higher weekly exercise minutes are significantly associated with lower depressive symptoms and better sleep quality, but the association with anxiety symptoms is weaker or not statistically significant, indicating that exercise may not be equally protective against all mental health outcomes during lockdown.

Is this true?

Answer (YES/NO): NO